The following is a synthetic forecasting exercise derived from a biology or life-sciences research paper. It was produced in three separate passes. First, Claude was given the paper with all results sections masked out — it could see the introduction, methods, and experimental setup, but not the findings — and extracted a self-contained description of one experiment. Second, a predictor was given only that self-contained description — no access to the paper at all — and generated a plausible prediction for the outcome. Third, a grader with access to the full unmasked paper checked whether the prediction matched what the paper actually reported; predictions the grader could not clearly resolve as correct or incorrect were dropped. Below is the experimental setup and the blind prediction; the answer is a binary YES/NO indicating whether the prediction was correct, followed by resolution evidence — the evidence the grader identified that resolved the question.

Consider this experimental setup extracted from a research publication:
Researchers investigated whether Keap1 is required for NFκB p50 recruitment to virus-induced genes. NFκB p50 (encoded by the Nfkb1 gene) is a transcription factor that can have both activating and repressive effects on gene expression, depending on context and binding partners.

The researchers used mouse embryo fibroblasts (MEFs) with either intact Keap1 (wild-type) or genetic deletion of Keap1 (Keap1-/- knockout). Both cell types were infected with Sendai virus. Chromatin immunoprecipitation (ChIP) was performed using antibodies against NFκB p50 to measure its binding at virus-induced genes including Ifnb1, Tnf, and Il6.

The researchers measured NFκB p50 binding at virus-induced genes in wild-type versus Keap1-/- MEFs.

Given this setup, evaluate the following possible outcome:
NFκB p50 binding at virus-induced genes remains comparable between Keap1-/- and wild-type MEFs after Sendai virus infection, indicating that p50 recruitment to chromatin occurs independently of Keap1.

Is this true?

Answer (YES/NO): NO